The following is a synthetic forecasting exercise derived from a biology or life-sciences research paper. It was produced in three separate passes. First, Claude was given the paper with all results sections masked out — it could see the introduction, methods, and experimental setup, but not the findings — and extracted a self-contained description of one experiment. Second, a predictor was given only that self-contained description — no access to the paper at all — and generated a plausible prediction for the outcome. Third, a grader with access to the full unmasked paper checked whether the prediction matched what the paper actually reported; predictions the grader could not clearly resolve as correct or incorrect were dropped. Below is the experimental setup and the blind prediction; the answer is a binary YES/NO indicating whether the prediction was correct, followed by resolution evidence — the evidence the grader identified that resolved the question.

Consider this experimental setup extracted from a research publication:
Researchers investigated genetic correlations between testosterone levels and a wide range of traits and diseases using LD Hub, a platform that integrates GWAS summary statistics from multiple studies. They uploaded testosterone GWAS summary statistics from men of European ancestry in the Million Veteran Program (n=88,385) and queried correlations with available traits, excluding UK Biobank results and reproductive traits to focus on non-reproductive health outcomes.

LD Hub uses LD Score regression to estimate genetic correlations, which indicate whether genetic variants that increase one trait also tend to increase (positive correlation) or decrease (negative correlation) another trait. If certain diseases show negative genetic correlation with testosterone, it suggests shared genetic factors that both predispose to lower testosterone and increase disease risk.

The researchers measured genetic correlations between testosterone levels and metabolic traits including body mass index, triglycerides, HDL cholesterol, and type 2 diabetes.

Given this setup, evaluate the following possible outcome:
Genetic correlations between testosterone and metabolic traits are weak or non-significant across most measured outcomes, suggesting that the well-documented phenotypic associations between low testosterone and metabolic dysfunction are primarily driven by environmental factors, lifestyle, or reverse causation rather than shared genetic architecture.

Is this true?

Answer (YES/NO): NO